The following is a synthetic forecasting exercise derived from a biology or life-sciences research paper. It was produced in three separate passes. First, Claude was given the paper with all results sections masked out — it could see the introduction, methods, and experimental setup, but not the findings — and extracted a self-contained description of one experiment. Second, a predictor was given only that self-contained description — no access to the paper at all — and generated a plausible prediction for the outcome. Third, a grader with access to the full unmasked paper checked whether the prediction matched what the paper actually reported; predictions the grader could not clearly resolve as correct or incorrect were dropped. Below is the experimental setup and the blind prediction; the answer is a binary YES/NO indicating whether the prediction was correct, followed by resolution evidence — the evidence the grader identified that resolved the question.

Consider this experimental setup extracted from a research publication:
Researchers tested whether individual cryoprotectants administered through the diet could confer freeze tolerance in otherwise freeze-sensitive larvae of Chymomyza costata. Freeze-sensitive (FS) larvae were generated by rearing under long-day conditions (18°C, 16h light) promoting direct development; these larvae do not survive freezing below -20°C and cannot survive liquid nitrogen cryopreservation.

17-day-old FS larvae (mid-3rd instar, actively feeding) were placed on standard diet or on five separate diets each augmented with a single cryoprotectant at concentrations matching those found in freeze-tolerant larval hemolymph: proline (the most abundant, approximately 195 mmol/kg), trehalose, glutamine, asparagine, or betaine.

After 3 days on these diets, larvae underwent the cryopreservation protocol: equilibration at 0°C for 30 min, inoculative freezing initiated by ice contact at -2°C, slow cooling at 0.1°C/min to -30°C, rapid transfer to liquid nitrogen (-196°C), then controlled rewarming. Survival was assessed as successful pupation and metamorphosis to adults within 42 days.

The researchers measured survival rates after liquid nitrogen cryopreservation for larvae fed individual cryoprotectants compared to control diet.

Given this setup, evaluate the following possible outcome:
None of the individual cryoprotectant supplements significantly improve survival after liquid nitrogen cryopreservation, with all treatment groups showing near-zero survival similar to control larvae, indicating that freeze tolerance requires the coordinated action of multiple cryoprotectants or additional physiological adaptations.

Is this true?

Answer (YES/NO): NO